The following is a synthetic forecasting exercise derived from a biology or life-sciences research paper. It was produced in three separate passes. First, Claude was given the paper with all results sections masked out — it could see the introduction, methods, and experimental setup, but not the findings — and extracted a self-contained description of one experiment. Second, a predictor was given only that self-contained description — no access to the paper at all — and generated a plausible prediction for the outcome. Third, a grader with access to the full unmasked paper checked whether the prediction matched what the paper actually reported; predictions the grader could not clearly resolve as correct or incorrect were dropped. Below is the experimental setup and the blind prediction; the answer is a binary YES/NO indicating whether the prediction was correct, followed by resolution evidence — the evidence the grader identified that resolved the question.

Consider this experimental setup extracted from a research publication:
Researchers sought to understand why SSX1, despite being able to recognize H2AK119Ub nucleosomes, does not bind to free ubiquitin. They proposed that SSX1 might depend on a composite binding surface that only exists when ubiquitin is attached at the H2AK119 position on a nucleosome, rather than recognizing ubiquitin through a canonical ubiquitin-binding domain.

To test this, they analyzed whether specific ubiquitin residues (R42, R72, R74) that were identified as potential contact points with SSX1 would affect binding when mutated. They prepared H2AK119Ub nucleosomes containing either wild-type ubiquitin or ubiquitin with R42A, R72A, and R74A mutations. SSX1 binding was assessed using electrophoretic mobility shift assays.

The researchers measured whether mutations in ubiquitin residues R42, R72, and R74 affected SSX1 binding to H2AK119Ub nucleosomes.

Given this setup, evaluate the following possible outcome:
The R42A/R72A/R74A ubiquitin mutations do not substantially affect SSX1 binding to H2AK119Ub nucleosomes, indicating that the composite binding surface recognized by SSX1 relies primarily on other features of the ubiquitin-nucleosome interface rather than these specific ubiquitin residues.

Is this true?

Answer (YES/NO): NO